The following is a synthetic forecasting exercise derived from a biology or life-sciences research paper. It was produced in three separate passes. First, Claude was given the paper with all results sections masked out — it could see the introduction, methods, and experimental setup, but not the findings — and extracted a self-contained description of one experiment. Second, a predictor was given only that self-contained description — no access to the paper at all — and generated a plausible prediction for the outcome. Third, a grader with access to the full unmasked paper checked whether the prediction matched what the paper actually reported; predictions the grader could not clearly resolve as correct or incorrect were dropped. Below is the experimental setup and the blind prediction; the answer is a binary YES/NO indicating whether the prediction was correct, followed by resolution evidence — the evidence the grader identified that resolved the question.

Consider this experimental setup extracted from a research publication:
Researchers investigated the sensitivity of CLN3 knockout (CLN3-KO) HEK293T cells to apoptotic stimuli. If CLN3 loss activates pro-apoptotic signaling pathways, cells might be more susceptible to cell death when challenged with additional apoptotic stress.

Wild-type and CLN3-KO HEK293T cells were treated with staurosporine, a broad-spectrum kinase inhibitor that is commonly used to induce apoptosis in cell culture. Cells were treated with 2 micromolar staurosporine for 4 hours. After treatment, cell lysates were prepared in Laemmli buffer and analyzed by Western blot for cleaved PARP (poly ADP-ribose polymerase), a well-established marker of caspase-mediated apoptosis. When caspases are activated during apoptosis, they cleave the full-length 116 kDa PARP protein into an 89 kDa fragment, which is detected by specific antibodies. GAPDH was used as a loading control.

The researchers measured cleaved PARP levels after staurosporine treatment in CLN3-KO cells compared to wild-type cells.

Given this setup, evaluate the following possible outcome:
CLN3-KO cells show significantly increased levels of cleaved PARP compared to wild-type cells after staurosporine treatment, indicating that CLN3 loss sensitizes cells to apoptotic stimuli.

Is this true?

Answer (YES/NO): YES